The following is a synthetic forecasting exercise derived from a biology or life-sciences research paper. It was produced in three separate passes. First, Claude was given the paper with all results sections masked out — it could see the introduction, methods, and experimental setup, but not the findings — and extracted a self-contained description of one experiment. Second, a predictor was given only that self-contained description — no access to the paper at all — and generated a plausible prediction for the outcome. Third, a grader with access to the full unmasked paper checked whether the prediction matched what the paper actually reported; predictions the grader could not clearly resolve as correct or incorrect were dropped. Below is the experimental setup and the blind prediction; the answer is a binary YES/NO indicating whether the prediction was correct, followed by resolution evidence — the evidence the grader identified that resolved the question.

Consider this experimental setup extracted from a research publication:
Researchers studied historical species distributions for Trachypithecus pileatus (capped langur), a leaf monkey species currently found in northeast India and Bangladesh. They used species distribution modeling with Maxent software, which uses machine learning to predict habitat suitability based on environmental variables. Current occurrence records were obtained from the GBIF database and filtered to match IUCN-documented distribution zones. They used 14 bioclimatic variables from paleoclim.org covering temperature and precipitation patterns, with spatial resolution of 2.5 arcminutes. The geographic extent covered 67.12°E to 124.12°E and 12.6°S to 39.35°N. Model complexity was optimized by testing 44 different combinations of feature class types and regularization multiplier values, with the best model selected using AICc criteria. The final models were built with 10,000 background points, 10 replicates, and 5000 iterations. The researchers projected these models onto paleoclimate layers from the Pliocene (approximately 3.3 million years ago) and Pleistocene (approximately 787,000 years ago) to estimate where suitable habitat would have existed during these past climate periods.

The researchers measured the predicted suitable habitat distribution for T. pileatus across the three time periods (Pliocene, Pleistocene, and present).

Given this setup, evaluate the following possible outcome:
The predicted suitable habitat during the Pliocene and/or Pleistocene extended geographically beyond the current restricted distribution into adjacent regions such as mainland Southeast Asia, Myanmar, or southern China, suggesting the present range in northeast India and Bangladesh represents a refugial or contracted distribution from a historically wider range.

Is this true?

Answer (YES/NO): NO